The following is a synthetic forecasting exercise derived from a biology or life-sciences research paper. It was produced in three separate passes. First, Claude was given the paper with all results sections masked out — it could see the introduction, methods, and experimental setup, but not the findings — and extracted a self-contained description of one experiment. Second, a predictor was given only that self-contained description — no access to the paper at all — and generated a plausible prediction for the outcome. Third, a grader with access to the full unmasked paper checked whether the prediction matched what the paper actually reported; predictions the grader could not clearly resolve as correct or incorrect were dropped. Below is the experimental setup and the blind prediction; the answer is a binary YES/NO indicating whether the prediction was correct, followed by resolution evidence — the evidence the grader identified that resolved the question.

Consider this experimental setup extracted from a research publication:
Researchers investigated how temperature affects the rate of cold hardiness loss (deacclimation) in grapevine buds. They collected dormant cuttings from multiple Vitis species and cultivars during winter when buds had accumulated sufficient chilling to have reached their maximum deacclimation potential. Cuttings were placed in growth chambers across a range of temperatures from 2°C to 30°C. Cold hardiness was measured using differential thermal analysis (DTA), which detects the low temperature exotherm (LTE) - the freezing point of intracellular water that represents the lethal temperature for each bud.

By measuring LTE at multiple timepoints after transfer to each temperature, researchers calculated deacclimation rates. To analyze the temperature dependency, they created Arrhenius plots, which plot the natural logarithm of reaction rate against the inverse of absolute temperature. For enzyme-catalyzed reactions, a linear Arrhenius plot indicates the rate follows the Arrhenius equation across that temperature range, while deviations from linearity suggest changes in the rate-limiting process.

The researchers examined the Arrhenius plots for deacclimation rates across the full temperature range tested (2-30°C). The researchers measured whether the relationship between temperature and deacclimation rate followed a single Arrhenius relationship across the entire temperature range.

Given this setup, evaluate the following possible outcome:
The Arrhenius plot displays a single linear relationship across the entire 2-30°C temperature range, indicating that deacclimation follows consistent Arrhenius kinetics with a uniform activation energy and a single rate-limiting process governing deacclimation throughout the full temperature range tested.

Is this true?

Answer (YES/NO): NO